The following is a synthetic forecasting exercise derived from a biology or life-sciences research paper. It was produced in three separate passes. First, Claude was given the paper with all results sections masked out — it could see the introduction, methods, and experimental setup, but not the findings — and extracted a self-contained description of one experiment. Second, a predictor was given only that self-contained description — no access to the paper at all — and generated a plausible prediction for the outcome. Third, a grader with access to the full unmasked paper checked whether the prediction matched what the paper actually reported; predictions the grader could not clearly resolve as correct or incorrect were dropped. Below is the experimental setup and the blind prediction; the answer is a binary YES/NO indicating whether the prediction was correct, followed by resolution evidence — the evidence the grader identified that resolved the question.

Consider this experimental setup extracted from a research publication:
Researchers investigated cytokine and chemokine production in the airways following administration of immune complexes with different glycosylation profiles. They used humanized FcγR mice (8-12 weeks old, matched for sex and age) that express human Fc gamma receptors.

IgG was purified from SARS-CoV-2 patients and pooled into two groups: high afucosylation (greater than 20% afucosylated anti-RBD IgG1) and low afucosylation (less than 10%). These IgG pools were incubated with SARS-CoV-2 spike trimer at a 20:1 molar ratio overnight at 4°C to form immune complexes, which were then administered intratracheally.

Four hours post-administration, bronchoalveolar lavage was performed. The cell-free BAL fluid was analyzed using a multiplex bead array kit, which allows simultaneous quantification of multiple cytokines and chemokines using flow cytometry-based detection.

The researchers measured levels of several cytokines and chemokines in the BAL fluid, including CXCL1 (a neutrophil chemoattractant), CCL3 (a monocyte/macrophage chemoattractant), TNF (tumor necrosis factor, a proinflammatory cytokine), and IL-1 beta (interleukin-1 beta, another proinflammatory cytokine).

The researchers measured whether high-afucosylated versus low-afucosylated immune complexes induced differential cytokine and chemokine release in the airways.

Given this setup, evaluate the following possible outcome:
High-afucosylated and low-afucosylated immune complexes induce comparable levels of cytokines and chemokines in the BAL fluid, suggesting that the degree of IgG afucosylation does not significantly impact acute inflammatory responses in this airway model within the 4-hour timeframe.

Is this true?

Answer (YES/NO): NO